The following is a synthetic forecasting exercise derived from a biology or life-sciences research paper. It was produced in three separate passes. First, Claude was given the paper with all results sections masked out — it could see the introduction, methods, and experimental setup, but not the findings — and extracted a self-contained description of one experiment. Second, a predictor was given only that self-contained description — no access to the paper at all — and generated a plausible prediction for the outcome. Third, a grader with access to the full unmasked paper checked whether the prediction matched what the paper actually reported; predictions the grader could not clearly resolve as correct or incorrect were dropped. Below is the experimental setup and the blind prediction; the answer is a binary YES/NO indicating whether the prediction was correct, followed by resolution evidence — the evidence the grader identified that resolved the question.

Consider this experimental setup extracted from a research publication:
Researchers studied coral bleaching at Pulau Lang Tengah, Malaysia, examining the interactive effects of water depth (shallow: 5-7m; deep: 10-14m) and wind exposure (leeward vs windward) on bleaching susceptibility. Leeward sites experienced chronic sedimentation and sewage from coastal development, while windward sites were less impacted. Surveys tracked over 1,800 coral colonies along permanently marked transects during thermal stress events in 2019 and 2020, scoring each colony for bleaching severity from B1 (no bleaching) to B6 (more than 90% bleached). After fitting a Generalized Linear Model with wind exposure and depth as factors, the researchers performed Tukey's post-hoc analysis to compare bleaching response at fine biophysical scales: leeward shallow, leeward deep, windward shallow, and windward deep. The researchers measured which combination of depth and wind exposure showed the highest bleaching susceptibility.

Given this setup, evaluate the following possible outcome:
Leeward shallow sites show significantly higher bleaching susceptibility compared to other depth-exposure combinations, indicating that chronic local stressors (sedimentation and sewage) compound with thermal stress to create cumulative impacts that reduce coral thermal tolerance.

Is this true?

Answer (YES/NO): NO